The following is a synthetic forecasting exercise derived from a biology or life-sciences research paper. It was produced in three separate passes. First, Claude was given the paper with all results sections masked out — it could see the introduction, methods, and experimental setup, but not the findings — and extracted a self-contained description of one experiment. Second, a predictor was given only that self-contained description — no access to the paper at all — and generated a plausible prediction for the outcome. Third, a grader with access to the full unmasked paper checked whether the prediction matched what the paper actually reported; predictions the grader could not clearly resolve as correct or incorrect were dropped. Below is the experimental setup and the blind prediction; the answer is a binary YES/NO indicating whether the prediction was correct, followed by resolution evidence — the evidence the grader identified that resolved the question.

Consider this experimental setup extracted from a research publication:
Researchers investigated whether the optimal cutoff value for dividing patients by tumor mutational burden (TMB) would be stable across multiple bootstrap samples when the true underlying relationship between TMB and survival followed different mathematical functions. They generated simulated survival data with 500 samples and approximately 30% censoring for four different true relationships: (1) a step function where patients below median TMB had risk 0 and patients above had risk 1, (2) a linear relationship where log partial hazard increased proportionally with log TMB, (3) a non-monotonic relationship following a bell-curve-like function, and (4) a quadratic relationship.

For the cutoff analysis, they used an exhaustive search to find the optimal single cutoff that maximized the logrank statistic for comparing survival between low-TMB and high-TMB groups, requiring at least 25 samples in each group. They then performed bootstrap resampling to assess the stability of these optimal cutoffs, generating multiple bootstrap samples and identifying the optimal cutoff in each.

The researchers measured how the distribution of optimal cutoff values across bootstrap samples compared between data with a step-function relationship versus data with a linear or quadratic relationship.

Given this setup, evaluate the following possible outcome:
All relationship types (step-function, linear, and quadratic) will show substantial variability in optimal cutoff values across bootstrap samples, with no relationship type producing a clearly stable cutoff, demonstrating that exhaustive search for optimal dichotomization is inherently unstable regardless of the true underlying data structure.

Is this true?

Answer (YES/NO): NO